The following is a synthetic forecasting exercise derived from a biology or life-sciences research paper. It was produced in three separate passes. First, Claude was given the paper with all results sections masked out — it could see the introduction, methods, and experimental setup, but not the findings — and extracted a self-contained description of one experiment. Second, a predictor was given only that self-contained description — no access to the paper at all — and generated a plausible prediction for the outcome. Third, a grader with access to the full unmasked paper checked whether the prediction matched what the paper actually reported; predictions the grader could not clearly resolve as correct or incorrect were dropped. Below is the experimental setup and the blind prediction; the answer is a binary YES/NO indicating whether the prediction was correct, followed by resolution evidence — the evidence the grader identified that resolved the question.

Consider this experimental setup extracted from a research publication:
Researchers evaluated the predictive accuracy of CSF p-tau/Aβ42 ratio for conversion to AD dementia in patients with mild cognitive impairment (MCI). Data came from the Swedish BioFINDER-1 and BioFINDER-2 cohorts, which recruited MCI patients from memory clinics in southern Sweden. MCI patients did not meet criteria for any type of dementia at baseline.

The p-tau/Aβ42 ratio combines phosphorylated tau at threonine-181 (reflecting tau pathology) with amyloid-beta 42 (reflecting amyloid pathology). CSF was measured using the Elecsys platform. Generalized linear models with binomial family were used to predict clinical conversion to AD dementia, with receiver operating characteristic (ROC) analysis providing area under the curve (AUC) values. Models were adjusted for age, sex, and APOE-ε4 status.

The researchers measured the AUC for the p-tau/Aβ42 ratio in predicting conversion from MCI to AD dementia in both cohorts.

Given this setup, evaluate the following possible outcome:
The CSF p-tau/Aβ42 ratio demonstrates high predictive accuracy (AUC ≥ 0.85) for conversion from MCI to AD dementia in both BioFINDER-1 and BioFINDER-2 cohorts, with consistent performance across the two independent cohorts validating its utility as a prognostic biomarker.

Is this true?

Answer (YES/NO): YES